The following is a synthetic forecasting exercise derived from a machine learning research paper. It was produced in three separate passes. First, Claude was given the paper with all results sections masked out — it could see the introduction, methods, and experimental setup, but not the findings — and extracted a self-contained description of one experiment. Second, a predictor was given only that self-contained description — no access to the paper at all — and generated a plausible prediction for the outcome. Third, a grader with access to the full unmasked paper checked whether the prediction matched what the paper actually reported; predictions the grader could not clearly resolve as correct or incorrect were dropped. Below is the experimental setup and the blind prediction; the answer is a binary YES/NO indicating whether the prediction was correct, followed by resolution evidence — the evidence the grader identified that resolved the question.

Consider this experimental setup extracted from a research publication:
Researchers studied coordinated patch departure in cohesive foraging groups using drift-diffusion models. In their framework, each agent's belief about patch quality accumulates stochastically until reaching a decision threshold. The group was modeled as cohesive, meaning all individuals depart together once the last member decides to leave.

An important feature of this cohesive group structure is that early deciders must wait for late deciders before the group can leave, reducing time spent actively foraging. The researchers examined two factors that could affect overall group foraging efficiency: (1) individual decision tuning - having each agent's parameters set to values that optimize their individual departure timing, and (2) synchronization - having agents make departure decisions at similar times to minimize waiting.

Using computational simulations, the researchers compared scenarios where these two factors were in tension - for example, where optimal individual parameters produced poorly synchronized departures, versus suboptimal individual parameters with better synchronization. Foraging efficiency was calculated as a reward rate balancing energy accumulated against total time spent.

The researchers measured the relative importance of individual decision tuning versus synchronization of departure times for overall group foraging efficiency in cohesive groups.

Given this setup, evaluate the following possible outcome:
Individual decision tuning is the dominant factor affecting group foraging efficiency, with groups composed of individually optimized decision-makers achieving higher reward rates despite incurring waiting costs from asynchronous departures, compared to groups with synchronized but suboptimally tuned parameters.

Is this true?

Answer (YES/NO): NO